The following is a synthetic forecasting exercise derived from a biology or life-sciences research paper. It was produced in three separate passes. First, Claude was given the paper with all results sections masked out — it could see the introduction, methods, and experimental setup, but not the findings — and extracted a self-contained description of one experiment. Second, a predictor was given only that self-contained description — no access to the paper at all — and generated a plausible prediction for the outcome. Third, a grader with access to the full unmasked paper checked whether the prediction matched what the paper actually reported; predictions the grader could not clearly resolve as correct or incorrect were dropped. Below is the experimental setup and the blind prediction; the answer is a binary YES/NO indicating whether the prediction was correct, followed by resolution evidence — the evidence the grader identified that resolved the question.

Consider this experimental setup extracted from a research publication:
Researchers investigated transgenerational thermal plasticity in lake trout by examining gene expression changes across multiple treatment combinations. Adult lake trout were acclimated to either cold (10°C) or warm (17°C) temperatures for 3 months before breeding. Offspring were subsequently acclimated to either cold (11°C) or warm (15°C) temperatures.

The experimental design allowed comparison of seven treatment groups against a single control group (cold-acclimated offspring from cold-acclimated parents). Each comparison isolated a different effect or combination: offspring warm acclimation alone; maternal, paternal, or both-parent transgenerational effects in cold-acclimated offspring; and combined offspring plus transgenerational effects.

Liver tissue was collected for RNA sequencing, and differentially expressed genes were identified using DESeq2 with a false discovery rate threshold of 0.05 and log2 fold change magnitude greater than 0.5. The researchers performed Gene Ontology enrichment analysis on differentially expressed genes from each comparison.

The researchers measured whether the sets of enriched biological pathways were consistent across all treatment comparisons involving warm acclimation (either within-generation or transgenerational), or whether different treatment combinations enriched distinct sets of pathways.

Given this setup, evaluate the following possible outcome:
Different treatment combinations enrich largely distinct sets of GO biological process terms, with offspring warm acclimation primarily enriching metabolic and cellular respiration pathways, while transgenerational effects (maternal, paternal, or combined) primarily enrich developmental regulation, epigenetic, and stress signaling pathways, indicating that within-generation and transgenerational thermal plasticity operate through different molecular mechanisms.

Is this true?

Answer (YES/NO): NO